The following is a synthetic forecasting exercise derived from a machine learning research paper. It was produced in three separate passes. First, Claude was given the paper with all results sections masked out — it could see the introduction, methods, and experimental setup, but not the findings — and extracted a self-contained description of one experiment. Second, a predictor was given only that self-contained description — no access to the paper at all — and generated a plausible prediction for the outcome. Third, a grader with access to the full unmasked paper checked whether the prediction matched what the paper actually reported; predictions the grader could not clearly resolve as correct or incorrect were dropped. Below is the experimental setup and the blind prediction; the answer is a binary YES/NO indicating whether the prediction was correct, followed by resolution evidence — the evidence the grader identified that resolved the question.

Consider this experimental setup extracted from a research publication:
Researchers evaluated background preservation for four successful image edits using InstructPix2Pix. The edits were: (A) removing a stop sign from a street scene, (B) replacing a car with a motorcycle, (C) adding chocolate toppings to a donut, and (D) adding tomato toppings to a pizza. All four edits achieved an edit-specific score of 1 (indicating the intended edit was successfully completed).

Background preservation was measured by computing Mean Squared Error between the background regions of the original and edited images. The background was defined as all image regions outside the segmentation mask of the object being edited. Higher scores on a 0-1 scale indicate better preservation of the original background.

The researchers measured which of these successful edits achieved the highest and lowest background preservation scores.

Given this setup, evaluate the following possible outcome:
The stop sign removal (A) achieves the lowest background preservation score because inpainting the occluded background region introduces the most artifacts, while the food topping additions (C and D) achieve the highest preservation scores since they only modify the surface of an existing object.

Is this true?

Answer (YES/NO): NO